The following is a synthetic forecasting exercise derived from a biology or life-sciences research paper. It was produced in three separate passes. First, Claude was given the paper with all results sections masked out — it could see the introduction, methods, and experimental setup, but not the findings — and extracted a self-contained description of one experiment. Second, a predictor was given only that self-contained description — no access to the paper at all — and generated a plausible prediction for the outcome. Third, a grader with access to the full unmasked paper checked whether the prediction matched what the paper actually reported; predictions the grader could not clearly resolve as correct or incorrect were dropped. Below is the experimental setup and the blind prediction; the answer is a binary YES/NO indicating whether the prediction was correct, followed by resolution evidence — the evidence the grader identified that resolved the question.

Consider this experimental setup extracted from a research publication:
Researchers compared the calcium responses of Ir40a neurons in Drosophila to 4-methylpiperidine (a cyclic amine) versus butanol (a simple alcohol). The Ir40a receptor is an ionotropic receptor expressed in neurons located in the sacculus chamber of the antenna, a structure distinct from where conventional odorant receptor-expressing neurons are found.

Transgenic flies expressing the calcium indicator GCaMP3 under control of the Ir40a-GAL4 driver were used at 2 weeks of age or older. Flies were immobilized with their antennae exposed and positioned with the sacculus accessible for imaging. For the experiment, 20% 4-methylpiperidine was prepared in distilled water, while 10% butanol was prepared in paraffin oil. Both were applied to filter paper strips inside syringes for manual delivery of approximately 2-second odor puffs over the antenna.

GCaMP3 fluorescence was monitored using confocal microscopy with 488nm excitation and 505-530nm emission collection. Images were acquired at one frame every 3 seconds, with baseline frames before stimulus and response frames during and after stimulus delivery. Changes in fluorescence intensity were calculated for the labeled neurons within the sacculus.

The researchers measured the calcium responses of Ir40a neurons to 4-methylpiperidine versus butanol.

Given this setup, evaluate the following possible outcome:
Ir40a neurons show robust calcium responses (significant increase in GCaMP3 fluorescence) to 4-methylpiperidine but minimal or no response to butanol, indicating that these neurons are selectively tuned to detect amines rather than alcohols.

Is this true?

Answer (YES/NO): YES